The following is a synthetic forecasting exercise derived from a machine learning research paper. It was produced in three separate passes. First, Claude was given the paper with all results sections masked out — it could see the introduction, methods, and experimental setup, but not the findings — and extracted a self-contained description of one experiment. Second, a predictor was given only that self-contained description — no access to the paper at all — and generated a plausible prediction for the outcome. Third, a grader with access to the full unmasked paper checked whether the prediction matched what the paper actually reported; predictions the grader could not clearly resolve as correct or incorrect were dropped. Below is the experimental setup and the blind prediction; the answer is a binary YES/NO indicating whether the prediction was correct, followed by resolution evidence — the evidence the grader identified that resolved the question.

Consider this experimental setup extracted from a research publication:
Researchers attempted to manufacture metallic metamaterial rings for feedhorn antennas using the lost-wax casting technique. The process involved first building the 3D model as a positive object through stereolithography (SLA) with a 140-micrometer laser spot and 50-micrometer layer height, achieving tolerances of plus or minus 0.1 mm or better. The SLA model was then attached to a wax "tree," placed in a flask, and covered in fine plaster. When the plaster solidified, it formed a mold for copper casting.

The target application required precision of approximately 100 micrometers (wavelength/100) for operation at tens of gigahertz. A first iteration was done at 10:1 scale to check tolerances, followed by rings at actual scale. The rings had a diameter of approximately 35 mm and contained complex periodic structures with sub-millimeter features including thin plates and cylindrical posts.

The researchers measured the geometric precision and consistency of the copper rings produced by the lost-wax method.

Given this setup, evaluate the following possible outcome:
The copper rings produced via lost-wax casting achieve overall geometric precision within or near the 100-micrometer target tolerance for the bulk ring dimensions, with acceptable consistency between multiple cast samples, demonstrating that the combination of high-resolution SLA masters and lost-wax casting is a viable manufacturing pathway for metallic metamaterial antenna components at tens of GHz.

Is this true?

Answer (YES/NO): NO